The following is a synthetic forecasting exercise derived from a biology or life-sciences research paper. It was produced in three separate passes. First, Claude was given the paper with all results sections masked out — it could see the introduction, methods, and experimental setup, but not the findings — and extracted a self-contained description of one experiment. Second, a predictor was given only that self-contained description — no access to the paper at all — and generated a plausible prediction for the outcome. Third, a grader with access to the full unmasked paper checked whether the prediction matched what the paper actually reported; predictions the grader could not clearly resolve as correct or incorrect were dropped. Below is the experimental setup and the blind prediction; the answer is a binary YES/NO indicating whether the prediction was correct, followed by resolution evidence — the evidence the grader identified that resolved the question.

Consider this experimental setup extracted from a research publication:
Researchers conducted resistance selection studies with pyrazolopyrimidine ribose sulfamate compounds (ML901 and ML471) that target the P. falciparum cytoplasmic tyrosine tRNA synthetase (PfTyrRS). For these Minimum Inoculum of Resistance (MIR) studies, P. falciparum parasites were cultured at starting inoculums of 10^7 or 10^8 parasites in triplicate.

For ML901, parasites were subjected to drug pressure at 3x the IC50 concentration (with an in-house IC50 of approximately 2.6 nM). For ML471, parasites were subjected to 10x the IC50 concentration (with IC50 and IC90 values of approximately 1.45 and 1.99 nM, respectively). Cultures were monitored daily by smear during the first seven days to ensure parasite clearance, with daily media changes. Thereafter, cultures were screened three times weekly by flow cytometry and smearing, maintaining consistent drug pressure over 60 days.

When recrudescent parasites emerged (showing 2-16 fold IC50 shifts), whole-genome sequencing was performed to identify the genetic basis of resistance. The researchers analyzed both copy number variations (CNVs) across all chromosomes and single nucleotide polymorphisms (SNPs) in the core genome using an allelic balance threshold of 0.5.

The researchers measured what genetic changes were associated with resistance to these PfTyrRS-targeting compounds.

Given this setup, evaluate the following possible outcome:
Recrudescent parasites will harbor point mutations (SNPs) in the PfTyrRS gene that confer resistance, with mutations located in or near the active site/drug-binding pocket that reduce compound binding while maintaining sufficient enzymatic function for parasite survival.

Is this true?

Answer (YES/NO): NO